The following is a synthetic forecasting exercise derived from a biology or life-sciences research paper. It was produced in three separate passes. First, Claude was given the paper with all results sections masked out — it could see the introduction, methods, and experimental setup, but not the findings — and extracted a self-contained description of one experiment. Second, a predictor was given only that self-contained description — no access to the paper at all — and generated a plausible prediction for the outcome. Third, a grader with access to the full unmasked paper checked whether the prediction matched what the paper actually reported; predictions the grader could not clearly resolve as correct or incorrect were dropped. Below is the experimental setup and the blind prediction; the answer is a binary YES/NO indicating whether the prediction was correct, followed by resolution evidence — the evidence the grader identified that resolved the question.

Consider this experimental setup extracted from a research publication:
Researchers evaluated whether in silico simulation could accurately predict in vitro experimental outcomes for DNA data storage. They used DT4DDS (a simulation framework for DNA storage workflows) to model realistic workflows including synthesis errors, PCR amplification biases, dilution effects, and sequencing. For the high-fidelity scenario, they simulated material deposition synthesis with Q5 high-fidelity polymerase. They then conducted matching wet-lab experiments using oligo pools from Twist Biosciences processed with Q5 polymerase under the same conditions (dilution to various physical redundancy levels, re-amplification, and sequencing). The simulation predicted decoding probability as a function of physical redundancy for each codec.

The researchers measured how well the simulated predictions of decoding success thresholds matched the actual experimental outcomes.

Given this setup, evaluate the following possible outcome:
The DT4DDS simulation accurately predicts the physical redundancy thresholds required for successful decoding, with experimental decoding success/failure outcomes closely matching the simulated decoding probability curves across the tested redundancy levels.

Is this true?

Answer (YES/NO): YES